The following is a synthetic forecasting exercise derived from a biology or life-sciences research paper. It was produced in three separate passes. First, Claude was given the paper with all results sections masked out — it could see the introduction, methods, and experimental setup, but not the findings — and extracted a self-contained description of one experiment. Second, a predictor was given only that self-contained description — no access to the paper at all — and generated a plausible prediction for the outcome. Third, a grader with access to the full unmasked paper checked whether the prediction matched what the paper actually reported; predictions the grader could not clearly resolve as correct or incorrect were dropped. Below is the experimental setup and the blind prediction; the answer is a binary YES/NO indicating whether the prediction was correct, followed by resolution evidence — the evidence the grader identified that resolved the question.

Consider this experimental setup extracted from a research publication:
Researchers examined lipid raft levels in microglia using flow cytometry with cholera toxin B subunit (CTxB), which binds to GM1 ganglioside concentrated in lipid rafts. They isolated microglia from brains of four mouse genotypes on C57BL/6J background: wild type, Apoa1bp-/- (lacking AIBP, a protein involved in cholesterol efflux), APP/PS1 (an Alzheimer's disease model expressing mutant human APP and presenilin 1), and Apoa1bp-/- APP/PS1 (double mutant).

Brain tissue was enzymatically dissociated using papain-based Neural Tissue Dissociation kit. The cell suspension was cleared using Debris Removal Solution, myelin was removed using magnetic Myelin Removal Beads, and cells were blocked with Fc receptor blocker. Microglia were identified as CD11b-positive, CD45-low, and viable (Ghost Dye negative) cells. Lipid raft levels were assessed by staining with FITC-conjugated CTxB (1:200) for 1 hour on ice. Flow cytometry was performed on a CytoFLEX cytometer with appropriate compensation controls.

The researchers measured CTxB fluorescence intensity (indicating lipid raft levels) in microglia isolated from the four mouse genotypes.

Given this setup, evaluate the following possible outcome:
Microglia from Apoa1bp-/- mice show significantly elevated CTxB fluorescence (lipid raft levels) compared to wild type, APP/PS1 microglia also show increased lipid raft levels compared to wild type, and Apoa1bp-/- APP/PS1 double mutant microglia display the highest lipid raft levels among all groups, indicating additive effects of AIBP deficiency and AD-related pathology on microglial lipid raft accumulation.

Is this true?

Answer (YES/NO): NO